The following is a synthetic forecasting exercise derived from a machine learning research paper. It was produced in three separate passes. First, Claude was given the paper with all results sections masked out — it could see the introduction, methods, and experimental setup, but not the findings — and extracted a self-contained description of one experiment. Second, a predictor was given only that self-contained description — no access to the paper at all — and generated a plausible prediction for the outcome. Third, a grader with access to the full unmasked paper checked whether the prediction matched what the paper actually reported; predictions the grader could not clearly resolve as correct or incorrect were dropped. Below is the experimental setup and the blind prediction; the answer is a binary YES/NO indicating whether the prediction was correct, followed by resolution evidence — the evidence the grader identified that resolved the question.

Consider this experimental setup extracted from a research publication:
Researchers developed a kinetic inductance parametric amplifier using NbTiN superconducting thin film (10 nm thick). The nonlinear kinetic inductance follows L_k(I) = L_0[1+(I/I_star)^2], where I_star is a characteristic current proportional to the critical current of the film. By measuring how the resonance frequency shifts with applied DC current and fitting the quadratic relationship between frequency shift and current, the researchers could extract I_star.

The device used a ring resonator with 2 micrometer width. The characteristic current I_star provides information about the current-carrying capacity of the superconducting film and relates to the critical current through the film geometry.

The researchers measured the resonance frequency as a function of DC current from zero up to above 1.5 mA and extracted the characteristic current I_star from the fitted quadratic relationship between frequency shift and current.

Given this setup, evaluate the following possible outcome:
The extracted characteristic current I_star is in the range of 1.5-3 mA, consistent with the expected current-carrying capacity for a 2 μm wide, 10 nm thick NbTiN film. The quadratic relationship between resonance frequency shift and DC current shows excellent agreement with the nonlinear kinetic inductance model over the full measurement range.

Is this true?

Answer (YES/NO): NO